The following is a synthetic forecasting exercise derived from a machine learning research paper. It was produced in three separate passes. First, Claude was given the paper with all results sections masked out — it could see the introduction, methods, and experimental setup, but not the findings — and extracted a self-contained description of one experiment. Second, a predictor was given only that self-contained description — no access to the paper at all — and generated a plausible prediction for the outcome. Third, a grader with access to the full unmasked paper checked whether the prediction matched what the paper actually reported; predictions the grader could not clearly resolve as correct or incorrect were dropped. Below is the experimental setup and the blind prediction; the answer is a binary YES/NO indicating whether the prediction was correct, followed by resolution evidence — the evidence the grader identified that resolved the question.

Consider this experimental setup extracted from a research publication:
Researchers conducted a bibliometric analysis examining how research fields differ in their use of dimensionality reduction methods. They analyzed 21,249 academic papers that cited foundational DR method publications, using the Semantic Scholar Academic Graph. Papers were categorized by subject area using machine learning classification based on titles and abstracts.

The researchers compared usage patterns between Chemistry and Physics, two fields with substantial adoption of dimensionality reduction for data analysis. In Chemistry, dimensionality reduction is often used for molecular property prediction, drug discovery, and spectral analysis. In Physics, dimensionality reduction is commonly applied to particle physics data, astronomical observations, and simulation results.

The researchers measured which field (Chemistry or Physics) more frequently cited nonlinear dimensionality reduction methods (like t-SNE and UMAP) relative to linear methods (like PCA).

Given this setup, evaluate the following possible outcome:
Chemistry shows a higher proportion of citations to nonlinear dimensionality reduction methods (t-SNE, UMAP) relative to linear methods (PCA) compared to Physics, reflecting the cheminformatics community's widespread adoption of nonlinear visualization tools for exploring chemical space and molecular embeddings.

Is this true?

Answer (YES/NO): NO